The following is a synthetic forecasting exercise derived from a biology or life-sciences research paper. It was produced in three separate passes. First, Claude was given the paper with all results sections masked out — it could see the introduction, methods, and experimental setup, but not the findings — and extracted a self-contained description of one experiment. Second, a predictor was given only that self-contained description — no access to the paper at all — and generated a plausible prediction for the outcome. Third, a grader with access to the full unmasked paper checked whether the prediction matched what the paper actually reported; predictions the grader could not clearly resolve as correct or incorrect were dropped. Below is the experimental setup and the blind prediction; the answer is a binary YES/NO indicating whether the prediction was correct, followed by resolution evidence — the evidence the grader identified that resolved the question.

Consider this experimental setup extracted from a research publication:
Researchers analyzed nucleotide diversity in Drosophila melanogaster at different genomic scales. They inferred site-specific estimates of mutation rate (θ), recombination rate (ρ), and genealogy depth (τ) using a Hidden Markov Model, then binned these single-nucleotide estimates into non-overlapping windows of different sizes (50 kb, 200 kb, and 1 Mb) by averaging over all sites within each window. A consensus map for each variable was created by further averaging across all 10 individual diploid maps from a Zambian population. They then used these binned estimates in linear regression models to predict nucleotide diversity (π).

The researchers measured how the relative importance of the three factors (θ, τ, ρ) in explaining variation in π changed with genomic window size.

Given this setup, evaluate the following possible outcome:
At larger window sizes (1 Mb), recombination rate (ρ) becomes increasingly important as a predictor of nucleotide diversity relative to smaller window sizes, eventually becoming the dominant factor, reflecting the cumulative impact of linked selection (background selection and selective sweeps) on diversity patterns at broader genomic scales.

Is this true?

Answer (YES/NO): NO